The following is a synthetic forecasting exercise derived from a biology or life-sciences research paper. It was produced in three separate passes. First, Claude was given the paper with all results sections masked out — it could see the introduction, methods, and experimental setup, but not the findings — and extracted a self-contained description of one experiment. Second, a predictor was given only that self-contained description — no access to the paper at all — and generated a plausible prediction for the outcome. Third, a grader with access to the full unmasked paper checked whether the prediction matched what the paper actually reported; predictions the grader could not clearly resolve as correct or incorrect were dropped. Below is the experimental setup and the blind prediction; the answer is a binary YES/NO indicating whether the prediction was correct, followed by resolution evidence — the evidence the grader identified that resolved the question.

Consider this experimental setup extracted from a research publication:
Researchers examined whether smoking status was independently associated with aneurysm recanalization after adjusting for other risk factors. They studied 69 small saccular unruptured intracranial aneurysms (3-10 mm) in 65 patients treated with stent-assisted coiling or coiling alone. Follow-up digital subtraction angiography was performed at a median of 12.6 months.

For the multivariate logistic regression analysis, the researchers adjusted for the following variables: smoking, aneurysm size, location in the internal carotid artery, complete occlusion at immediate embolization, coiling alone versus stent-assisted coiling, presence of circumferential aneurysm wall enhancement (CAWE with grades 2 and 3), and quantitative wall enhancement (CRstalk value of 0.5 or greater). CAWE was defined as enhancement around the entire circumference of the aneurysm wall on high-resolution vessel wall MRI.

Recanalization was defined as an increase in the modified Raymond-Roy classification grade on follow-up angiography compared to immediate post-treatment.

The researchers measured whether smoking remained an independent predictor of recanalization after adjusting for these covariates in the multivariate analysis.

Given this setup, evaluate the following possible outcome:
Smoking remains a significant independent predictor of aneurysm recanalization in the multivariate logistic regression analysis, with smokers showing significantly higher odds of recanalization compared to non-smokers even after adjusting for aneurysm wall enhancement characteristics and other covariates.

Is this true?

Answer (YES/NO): YES